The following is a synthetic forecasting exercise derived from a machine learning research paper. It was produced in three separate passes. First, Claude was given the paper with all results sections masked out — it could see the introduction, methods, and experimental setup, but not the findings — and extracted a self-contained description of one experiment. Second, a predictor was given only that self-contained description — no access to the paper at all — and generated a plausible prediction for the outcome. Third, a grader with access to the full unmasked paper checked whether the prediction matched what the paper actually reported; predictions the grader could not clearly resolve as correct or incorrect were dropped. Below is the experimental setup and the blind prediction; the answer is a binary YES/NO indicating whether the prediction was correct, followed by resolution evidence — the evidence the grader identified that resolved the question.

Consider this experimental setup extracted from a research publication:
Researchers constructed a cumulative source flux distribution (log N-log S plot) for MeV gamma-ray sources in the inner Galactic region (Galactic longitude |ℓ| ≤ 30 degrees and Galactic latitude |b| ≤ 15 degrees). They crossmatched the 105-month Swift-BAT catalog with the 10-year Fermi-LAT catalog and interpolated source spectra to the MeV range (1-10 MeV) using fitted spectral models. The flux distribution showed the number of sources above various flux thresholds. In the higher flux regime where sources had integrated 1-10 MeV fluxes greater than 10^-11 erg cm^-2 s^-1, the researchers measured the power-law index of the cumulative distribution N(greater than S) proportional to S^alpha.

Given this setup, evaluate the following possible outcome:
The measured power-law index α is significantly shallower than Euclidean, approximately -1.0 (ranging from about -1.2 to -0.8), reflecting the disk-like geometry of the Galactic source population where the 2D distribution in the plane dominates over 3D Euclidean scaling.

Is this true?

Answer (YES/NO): NO